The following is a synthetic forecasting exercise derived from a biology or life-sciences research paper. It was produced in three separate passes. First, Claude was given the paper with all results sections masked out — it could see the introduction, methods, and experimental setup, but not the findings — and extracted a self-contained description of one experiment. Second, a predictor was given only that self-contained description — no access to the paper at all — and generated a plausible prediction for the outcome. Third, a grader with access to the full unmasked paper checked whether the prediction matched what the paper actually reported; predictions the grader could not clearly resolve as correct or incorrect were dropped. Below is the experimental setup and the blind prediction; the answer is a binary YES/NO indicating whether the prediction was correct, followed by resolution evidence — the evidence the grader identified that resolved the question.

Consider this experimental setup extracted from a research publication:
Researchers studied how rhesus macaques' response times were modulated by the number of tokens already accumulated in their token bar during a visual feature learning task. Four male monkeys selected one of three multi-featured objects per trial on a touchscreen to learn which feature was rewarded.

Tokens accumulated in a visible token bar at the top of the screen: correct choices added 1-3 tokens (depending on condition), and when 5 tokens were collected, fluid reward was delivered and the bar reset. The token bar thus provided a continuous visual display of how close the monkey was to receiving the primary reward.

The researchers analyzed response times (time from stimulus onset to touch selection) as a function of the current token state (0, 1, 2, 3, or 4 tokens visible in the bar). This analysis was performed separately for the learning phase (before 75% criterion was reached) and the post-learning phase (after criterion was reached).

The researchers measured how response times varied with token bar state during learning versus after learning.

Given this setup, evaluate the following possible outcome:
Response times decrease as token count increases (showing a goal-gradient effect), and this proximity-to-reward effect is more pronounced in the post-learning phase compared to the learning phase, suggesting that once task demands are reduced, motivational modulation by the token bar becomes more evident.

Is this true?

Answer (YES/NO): NO